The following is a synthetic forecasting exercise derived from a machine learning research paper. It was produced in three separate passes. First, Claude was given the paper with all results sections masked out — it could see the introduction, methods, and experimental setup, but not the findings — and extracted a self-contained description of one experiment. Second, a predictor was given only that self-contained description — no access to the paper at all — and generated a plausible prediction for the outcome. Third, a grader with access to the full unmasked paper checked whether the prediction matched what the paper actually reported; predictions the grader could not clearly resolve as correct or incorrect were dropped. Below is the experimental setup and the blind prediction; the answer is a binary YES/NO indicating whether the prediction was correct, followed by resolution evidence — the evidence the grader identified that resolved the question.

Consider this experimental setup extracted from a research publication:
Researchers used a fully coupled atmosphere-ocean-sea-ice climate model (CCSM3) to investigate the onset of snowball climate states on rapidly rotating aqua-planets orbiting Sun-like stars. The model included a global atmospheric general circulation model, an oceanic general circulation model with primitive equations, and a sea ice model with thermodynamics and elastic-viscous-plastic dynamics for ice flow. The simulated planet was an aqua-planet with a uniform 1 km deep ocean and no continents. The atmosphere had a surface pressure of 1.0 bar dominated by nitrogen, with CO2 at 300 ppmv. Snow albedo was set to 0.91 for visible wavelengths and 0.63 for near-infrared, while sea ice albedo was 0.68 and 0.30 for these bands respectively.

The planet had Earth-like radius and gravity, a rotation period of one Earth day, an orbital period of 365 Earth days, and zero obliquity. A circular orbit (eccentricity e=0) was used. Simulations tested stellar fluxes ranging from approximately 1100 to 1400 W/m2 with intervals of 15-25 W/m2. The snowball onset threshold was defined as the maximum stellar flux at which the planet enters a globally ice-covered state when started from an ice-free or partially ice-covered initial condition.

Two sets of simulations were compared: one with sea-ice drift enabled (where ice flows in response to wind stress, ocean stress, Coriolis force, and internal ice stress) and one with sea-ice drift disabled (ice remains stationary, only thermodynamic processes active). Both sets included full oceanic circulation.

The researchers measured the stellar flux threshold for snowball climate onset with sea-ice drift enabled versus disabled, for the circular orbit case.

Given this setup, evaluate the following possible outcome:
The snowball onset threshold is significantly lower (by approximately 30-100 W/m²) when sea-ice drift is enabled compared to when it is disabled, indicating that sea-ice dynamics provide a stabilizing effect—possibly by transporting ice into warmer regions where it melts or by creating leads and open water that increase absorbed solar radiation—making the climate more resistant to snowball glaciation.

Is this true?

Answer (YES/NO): NO